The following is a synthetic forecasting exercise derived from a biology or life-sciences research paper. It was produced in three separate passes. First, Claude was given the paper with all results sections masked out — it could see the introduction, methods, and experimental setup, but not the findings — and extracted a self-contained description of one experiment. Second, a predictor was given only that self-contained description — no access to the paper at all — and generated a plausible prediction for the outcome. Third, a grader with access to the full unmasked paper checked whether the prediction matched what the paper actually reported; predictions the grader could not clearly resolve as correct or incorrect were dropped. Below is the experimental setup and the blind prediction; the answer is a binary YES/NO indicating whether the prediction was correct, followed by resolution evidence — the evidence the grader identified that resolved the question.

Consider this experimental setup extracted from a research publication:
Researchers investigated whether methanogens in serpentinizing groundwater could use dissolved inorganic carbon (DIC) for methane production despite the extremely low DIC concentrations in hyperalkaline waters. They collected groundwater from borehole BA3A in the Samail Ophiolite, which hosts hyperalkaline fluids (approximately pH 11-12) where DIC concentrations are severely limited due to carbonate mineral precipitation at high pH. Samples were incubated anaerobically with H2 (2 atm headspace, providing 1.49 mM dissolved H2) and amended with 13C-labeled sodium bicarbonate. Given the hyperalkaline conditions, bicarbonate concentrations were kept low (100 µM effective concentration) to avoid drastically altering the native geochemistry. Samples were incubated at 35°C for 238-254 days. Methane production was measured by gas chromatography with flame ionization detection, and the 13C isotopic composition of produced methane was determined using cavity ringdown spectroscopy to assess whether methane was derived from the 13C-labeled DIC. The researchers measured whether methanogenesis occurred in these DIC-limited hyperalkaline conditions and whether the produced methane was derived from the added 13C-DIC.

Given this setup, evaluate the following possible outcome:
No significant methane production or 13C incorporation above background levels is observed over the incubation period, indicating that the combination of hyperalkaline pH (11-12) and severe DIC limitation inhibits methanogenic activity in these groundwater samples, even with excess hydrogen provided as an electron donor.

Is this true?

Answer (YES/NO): NO